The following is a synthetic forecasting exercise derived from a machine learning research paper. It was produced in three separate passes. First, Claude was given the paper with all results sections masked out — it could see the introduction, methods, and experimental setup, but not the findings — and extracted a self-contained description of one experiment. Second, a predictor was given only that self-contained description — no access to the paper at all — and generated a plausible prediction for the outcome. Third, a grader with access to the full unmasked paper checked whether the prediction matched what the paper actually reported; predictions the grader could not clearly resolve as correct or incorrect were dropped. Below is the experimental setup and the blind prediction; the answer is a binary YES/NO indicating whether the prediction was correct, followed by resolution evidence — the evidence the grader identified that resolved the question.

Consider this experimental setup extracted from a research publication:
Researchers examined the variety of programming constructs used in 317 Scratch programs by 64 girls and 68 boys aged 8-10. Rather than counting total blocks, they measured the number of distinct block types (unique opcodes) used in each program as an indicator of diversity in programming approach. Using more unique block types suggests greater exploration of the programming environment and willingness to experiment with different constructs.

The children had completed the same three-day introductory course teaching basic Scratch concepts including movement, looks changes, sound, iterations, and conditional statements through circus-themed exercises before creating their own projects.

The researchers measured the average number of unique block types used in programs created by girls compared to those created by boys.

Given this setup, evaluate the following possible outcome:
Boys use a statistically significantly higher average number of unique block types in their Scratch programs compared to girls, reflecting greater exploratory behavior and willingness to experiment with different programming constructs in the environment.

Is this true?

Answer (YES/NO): NO